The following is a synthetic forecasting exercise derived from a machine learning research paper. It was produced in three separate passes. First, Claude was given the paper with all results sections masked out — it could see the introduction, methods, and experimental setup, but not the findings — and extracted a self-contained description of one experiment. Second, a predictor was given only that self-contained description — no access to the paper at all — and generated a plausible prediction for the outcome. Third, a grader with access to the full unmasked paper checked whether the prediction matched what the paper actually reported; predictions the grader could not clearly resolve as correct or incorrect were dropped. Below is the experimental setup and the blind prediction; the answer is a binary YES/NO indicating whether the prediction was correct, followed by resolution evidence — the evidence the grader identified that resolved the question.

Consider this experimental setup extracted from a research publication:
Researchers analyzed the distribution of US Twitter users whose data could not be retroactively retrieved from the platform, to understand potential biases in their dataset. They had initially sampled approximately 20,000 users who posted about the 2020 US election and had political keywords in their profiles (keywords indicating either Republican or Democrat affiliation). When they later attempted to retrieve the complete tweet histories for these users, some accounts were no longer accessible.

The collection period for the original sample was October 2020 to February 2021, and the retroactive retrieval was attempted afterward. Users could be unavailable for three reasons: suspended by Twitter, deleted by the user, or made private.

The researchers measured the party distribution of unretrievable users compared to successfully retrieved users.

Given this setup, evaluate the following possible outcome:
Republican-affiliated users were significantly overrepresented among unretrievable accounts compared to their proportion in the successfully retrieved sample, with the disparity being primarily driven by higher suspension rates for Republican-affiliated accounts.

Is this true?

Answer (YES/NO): NO